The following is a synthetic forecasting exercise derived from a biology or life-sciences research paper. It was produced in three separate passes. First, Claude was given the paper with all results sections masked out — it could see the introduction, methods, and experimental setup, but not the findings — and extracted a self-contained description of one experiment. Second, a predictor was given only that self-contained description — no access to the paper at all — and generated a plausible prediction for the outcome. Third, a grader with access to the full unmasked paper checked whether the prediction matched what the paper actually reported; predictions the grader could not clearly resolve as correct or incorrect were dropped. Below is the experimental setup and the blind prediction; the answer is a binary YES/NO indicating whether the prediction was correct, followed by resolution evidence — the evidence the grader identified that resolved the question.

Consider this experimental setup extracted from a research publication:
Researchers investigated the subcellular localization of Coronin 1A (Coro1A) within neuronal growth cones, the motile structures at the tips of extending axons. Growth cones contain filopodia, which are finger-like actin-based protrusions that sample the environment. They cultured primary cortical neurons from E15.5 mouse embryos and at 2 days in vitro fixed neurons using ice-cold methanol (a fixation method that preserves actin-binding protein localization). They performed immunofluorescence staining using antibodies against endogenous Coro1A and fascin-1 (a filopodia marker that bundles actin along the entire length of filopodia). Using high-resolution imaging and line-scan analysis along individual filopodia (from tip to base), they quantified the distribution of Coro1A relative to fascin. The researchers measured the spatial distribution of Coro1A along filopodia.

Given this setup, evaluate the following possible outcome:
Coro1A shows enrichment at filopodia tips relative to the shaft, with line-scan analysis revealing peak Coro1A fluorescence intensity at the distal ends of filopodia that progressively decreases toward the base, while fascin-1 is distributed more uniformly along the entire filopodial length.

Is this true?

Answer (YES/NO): NO